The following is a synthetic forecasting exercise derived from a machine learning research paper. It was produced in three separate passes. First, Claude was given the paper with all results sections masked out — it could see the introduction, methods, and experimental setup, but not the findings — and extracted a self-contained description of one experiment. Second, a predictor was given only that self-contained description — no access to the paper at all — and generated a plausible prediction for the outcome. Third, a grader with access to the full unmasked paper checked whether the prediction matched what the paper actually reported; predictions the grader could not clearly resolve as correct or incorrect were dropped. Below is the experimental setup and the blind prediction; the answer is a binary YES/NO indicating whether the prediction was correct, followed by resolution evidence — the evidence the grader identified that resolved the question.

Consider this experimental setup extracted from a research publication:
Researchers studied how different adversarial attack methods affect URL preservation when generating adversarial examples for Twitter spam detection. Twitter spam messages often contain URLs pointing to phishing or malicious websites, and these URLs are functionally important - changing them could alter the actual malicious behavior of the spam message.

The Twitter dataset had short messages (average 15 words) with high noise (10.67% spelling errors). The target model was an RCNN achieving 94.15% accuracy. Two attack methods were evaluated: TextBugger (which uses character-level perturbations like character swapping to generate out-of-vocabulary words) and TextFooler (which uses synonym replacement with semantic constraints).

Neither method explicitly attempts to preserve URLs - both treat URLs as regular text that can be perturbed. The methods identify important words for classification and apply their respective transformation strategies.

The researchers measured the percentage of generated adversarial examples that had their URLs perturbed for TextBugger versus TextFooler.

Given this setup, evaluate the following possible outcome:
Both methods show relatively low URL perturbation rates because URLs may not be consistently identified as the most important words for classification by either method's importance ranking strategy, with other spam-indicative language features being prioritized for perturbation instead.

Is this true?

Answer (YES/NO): NO